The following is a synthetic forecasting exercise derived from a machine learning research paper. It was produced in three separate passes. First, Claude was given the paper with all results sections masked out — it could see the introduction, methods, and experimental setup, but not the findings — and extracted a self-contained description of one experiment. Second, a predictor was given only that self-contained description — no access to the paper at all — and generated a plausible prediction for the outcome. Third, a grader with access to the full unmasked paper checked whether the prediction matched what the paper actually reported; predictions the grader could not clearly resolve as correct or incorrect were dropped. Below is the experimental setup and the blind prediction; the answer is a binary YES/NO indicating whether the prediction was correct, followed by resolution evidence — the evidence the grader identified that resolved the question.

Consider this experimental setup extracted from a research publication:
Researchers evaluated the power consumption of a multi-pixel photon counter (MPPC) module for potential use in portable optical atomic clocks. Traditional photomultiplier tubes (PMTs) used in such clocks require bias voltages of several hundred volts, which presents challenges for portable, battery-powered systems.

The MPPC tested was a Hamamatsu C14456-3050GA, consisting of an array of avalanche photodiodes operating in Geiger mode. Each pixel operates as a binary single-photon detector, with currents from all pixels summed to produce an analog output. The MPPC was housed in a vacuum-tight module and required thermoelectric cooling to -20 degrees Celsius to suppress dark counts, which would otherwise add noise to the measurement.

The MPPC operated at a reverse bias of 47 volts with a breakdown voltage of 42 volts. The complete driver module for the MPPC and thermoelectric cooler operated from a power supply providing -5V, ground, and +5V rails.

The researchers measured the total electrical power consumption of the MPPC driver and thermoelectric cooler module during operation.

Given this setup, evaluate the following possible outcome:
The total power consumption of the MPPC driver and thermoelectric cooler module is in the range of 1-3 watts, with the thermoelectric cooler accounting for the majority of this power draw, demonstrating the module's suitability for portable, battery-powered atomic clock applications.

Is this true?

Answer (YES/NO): NO